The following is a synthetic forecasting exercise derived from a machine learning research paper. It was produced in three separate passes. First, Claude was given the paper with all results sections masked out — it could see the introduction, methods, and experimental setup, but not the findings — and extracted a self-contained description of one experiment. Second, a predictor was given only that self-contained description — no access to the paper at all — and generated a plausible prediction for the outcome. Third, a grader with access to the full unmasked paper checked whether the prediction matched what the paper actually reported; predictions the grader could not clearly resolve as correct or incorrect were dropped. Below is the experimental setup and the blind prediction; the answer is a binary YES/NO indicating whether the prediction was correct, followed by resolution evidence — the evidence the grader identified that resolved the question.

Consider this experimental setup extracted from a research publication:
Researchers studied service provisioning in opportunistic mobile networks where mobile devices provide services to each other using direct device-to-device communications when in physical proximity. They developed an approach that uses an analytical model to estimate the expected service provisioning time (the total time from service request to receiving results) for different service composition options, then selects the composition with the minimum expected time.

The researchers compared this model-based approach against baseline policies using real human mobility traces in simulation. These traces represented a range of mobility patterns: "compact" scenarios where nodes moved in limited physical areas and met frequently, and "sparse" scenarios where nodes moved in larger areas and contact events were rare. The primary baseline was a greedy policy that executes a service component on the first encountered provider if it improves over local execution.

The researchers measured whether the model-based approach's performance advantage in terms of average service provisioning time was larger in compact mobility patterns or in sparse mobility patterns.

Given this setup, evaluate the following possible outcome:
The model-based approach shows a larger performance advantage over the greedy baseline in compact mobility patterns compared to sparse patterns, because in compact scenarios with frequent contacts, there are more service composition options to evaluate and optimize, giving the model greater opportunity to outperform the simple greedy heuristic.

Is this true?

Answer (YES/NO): YES